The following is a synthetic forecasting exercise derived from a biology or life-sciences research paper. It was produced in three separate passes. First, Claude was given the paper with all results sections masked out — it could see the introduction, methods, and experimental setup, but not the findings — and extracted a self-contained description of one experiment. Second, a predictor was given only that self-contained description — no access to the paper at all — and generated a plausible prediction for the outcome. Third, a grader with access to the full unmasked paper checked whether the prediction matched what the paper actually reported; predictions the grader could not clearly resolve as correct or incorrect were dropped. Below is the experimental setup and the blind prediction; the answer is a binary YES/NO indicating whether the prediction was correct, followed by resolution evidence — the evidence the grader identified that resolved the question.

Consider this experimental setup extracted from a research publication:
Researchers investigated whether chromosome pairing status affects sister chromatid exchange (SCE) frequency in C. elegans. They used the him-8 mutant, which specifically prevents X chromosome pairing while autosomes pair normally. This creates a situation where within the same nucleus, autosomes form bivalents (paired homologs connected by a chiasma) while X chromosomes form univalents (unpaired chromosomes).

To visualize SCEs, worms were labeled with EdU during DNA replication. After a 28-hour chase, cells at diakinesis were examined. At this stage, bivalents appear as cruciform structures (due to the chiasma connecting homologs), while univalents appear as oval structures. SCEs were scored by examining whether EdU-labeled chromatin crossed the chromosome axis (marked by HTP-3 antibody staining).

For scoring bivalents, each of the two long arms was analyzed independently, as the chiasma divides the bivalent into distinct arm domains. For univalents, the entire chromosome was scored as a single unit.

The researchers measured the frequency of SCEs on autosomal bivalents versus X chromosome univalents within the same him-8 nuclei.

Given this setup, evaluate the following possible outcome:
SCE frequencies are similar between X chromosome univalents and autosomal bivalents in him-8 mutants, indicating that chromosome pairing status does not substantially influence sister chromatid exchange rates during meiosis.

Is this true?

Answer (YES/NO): YES